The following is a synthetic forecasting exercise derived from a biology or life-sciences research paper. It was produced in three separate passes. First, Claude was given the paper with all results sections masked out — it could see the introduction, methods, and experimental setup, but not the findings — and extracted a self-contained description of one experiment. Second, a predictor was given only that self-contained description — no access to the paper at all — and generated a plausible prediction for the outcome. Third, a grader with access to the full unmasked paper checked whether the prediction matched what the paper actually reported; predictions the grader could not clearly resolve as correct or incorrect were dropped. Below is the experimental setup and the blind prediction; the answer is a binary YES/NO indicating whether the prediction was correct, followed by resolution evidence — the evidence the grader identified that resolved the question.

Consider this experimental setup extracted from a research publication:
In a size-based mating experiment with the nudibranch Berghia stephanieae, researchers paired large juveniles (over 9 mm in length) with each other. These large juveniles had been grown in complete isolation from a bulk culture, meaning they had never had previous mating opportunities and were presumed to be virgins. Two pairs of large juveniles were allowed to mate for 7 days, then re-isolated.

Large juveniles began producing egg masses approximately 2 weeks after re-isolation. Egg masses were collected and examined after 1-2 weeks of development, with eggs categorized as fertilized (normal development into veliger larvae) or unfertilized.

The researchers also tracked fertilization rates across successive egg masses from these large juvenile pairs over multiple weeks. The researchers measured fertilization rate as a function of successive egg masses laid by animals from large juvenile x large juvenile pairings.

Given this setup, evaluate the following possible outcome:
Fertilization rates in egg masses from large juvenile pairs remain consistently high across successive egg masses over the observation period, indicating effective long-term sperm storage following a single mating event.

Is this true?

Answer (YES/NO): NO